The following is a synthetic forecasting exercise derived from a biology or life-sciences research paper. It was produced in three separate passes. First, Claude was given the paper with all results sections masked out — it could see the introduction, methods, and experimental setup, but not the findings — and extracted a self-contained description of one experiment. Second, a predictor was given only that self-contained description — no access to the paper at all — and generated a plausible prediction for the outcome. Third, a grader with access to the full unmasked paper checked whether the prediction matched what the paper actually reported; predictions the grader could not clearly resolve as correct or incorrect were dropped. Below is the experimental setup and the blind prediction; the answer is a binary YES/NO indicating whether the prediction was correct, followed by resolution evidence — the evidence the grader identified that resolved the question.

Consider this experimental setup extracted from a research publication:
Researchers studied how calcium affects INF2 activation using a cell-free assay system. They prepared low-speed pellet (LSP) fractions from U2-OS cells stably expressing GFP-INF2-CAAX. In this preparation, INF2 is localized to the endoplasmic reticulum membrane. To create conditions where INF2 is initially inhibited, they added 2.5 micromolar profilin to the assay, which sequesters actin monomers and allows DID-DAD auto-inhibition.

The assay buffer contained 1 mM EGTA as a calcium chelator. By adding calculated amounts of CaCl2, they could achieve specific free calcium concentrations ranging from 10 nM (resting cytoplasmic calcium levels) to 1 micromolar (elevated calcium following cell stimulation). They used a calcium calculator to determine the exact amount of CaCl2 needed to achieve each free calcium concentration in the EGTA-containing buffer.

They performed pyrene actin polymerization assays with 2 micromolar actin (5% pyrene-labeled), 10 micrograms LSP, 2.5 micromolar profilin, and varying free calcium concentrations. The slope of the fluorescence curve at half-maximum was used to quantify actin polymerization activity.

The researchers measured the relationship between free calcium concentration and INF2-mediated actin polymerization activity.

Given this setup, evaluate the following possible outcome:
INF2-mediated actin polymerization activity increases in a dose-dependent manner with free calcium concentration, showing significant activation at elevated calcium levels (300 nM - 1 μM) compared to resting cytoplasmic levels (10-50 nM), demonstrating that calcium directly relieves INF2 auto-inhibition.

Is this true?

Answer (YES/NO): NO